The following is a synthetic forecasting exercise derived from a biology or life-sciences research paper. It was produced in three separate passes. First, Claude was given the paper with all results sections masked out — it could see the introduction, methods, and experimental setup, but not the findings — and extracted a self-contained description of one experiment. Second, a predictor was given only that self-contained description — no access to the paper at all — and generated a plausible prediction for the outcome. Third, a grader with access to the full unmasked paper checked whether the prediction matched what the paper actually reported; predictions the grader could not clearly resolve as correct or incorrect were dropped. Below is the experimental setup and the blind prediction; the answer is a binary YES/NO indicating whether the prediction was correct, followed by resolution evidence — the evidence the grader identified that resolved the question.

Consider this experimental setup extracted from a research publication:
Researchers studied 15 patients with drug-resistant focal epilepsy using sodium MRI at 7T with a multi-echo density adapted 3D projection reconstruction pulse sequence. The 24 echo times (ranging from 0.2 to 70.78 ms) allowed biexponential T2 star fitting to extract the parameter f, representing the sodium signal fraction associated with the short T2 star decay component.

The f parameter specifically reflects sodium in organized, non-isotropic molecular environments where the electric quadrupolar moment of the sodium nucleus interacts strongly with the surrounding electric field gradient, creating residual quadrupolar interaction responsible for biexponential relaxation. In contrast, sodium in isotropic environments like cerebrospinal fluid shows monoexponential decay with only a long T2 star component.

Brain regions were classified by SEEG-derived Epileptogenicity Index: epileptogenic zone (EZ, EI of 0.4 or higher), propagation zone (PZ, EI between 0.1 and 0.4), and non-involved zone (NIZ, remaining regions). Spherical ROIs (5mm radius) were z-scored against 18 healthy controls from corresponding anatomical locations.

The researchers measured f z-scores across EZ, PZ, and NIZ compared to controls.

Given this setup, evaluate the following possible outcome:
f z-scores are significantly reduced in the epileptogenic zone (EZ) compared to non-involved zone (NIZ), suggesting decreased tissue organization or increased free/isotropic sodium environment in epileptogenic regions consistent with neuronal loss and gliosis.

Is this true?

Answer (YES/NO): NO